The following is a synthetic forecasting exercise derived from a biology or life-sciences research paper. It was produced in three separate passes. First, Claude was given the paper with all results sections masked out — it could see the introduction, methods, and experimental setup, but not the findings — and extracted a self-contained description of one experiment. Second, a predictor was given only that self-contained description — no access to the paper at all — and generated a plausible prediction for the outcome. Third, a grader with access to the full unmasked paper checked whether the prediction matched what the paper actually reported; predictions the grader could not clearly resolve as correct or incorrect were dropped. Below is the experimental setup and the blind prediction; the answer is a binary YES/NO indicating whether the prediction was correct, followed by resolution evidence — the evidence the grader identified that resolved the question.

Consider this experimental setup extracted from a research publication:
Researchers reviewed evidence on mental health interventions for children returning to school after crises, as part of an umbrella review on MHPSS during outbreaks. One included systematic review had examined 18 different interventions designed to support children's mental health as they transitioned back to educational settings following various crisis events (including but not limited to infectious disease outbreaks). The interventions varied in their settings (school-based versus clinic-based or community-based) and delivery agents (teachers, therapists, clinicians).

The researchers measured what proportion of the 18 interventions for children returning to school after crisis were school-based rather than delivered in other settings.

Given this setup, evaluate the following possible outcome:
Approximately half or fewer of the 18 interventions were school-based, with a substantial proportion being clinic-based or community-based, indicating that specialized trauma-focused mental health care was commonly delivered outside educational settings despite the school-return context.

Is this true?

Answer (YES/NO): NO